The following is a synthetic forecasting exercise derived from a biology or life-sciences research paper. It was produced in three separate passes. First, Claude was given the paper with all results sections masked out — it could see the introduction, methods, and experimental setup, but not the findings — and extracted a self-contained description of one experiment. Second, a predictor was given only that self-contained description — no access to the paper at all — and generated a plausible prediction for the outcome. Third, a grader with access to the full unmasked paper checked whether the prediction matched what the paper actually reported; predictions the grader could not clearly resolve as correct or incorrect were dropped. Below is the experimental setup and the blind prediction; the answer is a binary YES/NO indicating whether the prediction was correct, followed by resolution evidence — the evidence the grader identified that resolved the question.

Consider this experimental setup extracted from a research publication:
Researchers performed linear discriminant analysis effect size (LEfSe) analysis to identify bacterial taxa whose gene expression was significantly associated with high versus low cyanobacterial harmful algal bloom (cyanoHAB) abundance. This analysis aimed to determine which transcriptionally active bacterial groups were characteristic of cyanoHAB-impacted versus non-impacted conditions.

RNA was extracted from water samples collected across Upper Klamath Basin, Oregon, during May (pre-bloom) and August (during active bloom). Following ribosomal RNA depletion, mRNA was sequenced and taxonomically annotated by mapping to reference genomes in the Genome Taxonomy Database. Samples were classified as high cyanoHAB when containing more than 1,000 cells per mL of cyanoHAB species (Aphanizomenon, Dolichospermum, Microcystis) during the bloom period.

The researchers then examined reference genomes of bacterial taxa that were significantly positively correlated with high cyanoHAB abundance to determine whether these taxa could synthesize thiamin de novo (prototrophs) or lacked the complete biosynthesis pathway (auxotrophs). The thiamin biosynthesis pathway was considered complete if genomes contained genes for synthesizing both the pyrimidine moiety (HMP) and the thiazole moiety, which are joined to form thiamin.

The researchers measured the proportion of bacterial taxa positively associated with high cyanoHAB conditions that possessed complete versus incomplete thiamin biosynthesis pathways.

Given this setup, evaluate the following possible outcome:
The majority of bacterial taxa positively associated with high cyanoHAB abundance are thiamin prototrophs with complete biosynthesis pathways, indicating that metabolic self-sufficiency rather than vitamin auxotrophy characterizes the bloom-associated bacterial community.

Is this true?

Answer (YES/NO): YES